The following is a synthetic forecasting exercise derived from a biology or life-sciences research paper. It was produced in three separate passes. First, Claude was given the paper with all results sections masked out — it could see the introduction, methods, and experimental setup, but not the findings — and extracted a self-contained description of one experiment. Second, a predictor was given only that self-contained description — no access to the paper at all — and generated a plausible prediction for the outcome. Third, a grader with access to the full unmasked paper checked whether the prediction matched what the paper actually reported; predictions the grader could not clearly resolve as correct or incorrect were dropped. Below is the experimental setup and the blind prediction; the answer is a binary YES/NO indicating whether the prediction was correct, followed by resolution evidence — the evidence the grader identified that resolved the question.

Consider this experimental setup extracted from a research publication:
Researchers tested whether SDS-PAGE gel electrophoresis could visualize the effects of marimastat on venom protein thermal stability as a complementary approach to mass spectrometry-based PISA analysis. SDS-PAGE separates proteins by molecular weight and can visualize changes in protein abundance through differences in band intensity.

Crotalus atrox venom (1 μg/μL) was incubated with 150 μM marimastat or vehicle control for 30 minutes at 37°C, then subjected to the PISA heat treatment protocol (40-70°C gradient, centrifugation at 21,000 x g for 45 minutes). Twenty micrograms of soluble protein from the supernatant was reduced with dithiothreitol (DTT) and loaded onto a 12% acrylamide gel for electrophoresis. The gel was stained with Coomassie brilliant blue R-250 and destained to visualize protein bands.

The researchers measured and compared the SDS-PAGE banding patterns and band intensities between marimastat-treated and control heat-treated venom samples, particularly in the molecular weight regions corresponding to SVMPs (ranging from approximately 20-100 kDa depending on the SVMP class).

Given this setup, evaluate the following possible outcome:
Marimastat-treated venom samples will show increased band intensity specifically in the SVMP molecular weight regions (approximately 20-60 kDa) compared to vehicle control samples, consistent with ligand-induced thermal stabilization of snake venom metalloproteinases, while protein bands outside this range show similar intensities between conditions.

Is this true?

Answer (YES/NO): NO